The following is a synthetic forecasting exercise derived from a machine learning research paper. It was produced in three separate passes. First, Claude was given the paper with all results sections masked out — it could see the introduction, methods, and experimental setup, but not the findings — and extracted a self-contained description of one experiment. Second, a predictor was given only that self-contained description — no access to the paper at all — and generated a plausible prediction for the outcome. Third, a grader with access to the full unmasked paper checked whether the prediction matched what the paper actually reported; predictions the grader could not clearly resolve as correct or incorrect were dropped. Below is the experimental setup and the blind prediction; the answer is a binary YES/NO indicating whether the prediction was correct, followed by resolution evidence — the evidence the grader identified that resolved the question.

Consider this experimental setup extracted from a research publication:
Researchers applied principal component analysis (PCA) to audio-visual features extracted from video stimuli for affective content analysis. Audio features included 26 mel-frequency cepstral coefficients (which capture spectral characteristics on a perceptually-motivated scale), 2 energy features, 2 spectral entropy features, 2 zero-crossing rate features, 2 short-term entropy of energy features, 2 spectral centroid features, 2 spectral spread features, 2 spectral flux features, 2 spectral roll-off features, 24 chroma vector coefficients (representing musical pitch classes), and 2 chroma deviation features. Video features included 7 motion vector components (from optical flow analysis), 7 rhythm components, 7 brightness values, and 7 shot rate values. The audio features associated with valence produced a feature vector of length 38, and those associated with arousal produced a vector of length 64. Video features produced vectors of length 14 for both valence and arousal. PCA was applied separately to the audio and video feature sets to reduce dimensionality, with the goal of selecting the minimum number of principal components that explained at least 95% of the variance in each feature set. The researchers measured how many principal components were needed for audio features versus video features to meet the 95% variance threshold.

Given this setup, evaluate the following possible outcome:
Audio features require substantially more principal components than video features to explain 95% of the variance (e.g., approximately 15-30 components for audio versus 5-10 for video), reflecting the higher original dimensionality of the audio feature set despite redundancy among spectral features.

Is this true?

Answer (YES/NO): YES